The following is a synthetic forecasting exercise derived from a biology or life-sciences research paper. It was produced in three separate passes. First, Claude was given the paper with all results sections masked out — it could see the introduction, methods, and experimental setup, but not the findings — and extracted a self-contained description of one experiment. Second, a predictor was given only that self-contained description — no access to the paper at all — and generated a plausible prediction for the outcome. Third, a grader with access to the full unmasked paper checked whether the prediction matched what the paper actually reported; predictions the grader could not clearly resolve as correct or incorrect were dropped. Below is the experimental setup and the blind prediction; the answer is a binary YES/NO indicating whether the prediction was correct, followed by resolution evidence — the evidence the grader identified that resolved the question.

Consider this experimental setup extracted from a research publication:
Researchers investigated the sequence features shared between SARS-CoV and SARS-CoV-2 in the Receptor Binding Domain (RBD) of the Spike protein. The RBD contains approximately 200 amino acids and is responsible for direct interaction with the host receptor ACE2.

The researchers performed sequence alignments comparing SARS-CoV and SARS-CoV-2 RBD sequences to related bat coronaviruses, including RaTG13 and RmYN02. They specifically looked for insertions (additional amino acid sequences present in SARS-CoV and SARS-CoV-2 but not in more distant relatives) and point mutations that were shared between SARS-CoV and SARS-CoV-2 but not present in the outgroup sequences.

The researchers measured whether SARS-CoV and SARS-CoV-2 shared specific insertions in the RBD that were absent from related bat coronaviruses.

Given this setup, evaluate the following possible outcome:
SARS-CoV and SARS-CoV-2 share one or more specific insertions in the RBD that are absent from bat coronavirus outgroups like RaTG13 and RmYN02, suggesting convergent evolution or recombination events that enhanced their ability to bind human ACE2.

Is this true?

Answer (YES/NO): YES